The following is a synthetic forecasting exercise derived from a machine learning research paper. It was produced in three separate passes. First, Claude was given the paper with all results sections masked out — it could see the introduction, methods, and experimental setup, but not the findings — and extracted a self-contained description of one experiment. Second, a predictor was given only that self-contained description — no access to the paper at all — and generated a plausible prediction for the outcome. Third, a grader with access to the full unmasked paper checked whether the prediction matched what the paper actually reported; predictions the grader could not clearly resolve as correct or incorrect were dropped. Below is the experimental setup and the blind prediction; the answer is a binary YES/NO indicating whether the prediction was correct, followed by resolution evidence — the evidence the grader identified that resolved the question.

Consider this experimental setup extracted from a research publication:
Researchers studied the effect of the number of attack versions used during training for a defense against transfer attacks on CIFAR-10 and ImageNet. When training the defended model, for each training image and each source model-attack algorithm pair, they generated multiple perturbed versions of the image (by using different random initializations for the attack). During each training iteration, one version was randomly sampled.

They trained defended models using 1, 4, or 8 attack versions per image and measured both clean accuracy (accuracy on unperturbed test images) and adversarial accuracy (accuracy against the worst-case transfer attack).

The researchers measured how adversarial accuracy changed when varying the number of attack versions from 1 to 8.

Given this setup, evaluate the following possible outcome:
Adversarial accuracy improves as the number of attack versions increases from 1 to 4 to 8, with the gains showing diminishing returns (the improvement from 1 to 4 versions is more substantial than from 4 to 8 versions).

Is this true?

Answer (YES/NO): NO